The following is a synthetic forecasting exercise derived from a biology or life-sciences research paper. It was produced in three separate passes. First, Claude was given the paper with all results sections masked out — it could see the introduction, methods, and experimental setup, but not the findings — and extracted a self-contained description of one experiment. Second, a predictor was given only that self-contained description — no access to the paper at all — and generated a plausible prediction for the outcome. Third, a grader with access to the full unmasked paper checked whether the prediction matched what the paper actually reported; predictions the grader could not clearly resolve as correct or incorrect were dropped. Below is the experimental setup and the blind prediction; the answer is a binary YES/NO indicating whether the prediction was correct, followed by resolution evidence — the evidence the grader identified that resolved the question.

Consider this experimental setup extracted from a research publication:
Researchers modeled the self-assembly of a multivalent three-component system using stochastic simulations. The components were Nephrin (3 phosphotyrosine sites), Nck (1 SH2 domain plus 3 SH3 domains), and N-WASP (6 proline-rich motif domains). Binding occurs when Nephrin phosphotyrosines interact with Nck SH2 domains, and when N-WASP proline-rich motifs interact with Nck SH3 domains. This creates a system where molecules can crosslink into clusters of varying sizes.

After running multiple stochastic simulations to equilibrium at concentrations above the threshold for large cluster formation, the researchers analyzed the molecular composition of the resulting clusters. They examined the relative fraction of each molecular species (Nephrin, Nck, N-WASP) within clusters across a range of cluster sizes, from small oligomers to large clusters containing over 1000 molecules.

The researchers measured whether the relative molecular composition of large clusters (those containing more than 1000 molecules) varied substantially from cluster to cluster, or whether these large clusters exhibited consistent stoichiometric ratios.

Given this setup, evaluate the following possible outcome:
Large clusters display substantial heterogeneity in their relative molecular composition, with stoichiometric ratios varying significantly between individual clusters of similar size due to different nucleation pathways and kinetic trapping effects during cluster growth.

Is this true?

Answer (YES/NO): NO